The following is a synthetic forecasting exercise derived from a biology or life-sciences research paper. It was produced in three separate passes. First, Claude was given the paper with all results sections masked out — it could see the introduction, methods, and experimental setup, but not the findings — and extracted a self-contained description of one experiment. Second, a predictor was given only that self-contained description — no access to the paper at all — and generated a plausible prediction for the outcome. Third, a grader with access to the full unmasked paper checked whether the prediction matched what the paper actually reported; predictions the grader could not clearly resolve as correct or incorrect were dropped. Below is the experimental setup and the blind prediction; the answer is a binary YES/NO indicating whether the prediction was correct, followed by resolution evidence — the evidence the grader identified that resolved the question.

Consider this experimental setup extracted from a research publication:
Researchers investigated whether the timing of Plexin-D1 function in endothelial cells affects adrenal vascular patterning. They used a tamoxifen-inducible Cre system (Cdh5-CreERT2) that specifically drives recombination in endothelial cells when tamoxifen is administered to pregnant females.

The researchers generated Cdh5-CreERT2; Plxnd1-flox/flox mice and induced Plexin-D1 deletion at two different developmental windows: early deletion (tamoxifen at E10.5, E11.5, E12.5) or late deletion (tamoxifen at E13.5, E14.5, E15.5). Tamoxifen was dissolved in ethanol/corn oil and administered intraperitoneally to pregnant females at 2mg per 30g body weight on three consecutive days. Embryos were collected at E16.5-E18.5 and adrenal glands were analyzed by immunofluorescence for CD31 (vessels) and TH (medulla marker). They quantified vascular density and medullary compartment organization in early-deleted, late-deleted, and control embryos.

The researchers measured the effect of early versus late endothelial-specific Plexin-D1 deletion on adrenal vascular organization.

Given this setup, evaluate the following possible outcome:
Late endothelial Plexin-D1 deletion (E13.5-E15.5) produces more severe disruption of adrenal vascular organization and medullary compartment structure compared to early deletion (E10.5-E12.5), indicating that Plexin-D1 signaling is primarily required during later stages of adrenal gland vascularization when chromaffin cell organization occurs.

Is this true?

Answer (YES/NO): NO